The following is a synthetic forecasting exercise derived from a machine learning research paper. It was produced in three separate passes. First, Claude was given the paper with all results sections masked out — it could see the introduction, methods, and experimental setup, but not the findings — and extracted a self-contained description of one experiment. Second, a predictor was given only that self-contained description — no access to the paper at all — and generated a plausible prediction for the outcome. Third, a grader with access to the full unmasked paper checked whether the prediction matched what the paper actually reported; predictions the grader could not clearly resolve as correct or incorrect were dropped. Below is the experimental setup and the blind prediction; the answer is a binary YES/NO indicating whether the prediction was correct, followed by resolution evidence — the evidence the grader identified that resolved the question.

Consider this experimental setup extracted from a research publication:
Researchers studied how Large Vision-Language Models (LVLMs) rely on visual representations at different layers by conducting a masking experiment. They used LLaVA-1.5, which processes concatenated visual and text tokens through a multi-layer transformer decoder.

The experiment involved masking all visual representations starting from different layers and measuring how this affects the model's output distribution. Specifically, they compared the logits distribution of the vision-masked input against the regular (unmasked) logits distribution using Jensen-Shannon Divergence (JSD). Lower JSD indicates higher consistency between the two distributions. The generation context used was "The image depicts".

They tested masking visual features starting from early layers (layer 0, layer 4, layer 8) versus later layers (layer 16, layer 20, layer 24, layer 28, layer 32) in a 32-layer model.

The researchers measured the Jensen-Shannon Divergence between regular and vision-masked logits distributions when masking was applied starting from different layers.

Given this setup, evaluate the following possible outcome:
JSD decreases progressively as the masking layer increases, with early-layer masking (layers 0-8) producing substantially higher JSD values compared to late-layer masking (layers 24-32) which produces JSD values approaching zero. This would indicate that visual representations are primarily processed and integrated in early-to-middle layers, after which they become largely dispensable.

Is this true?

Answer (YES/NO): YES